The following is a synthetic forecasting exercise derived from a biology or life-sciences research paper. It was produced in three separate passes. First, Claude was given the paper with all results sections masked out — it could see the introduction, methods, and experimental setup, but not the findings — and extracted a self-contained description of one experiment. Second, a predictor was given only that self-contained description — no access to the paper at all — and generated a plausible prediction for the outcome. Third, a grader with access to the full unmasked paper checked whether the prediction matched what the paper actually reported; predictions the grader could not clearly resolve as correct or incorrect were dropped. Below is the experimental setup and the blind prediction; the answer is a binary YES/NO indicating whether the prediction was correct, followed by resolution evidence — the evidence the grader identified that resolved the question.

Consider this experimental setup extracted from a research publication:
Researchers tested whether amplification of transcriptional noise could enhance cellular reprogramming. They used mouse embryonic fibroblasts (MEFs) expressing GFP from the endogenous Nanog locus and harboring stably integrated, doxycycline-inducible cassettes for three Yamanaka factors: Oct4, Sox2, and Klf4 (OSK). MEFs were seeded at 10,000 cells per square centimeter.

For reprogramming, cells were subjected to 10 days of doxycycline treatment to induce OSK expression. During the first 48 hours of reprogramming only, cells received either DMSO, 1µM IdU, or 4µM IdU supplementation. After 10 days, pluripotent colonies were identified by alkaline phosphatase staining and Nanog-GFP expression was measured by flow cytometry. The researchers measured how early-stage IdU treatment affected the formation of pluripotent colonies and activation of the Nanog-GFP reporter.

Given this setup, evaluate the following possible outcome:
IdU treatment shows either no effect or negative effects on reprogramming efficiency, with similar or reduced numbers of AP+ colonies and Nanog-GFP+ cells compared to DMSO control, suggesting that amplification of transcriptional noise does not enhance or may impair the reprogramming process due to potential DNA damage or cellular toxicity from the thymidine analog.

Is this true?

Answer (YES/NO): NO